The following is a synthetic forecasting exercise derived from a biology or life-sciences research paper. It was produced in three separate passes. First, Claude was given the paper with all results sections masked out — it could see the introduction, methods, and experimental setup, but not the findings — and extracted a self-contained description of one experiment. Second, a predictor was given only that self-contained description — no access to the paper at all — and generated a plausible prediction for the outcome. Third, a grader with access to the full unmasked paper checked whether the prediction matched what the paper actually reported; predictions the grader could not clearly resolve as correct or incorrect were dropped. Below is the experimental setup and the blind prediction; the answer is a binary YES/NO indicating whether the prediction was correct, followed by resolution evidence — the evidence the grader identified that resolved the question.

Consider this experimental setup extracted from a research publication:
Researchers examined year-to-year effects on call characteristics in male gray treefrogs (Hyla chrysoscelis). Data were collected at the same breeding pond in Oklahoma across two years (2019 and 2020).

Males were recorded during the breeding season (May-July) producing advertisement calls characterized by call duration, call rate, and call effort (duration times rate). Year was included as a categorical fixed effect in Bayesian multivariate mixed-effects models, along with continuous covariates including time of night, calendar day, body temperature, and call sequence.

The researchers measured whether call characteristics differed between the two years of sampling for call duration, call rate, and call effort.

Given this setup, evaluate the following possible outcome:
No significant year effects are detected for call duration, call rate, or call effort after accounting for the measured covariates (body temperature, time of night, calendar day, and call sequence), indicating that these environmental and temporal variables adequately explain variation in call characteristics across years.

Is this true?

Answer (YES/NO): NO